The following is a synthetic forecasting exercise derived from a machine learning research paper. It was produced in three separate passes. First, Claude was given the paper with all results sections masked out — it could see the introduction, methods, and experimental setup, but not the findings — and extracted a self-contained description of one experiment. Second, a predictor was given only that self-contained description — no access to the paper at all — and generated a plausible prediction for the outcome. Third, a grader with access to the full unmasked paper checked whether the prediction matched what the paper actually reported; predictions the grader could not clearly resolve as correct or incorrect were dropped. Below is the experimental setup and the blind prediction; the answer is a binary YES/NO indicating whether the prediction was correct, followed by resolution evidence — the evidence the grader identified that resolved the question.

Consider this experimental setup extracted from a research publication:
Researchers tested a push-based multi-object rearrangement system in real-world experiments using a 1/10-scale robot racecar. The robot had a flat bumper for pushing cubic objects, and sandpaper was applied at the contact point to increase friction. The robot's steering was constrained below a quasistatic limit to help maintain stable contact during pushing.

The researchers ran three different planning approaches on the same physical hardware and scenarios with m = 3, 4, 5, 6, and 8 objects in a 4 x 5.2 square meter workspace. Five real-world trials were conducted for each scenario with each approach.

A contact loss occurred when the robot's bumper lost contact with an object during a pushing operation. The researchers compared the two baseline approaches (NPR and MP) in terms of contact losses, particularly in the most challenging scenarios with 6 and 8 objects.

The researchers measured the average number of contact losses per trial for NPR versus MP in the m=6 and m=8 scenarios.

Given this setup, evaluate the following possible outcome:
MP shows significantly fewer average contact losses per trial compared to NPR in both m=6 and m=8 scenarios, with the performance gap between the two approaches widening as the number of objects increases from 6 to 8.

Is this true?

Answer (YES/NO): NO